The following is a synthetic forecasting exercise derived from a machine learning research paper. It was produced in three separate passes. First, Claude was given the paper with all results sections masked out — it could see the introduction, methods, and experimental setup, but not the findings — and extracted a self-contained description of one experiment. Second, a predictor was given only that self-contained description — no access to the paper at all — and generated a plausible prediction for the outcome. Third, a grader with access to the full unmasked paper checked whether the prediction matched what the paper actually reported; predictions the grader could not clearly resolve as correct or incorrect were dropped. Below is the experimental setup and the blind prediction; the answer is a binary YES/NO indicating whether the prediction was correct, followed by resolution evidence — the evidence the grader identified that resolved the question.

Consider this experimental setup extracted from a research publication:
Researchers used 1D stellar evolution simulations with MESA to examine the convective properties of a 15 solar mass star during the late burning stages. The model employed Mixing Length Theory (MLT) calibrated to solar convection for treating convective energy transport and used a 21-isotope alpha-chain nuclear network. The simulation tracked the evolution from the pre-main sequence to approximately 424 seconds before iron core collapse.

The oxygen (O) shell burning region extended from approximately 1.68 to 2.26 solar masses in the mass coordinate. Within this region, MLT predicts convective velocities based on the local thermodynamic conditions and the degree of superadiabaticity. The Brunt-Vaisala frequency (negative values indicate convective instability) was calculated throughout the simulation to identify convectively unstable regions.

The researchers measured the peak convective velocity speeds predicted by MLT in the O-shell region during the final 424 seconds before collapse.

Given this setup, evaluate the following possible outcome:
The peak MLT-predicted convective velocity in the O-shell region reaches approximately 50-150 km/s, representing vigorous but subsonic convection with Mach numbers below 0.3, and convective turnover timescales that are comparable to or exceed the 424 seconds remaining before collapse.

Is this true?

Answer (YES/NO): NO